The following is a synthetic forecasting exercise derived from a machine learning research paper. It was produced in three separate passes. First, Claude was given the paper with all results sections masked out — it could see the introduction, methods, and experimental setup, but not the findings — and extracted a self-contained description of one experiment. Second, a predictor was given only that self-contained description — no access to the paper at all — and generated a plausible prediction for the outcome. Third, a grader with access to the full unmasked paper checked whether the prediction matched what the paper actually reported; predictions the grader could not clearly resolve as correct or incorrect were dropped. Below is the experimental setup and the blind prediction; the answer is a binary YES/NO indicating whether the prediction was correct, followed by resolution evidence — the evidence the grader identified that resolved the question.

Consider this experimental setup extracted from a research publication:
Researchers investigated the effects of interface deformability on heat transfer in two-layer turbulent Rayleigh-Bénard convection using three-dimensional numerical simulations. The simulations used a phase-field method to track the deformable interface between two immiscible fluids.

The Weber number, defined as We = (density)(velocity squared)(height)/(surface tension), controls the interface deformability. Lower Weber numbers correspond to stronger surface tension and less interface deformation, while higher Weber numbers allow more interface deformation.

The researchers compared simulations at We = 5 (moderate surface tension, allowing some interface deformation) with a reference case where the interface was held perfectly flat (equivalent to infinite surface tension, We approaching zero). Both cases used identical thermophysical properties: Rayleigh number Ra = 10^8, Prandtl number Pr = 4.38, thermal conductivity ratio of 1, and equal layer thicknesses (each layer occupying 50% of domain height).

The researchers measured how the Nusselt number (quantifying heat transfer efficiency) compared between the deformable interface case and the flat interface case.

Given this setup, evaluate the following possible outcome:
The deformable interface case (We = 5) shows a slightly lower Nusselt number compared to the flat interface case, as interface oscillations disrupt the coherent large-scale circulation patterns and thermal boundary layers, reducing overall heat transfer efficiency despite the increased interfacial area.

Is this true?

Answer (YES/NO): NO